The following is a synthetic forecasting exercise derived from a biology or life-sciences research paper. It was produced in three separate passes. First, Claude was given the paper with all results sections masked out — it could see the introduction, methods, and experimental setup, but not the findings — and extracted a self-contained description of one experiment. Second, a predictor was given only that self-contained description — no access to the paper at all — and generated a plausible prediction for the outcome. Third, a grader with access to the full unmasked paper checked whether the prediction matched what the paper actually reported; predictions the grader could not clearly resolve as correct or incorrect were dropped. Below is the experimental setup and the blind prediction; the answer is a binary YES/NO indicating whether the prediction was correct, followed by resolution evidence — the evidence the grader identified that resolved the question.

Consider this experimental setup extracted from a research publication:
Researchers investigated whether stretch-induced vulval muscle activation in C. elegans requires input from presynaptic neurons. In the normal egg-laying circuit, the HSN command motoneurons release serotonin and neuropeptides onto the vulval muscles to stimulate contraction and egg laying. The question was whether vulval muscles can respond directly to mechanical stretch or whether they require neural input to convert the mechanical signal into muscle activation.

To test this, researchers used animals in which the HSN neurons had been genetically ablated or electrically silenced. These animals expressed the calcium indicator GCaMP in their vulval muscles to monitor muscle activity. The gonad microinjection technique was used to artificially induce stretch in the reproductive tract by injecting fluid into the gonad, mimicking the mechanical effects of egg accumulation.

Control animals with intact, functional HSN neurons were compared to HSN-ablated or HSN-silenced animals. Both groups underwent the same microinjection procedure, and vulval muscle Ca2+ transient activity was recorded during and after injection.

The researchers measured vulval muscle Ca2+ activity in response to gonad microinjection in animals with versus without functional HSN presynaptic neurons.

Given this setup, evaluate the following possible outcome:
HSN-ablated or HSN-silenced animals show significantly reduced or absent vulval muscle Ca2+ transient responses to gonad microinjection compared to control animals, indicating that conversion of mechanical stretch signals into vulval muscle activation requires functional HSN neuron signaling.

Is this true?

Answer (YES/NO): NO